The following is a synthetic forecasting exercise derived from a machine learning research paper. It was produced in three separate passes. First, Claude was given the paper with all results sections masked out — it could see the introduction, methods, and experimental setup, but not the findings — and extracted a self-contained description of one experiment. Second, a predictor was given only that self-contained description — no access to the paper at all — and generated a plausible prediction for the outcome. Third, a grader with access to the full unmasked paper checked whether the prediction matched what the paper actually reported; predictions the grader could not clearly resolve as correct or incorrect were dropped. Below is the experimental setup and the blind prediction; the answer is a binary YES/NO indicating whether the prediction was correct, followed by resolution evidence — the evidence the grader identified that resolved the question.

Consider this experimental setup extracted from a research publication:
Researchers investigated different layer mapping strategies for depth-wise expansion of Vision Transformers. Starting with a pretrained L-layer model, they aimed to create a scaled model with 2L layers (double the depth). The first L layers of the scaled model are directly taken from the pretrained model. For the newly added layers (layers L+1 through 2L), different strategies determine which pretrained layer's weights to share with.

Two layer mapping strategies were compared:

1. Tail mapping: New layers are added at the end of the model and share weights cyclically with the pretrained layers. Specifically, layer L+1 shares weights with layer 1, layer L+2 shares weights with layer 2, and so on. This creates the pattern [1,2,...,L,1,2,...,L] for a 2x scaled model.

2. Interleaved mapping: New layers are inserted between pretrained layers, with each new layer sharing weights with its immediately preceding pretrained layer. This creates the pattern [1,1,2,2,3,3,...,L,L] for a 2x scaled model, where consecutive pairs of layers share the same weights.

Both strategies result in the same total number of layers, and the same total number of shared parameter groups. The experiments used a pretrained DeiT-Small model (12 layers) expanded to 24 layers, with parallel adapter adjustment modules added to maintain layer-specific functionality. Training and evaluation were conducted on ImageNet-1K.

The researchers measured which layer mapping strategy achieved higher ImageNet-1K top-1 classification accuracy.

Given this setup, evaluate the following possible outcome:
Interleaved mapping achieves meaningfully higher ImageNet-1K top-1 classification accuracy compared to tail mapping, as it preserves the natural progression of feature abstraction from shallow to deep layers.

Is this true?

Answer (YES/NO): YES